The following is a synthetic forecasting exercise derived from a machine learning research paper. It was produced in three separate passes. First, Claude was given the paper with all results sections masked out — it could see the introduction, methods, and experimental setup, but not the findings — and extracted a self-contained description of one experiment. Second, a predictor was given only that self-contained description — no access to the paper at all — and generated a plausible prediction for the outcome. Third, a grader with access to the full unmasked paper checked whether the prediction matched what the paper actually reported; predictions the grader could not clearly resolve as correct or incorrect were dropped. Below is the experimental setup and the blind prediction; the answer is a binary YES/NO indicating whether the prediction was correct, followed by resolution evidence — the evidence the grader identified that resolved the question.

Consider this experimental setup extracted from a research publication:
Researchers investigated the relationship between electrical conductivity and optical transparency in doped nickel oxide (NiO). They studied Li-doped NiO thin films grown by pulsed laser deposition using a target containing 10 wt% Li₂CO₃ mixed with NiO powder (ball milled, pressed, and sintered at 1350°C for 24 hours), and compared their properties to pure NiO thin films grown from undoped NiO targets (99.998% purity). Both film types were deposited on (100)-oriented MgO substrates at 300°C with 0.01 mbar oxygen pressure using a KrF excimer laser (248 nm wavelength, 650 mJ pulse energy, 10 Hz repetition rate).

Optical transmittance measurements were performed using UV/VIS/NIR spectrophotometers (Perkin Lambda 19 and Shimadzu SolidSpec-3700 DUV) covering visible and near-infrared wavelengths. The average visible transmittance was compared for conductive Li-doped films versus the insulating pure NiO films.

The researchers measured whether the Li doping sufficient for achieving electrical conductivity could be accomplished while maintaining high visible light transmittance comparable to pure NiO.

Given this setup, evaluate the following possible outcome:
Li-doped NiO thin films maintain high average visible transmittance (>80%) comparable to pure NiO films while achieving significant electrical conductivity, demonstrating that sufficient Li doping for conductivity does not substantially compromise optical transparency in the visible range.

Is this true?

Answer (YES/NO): NO